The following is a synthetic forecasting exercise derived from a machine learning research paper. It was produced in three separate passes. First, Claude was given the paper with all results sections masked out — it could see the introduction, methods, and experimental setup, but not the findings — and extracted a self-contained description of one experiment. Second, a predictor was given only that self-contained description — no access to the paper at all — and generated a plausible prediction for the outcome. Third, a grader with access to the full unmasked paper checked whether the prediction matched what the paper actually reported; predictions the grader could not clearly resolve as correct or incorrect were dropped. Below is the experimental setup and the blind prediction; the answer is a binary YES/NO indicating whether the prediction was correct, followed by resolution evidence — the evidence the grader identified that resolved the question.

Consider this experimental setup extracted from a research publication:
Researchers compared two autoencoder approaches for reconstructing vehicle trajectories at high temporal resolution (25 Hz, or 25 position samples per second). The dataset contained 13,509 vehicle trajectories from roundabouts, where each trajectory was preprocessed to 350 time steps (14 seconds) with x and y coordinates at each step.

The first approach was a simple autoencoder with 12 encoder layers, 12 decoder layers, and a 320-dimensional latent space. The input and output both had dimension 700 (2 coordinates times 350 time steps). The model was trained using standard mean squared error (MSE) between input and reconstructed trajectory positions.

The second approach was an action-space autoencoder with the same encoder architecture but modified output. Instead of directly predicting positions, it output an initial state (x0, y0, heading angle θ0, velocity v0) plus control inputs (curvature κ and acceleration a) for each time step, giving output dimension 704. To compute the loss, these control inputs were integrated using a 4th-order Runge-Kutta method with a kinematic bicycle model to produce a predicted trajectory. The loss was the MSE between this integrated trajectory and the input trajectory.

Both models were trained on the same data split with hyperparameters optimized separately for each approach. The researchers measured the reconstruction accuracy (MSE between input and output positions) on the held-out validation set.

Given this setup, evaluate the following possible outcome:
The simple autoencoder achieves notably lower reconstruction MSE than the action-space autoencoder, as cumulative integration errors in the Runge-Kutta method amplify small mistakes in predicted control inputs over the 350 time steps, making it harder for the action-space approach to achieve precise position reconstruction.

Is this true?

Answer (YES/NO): YES